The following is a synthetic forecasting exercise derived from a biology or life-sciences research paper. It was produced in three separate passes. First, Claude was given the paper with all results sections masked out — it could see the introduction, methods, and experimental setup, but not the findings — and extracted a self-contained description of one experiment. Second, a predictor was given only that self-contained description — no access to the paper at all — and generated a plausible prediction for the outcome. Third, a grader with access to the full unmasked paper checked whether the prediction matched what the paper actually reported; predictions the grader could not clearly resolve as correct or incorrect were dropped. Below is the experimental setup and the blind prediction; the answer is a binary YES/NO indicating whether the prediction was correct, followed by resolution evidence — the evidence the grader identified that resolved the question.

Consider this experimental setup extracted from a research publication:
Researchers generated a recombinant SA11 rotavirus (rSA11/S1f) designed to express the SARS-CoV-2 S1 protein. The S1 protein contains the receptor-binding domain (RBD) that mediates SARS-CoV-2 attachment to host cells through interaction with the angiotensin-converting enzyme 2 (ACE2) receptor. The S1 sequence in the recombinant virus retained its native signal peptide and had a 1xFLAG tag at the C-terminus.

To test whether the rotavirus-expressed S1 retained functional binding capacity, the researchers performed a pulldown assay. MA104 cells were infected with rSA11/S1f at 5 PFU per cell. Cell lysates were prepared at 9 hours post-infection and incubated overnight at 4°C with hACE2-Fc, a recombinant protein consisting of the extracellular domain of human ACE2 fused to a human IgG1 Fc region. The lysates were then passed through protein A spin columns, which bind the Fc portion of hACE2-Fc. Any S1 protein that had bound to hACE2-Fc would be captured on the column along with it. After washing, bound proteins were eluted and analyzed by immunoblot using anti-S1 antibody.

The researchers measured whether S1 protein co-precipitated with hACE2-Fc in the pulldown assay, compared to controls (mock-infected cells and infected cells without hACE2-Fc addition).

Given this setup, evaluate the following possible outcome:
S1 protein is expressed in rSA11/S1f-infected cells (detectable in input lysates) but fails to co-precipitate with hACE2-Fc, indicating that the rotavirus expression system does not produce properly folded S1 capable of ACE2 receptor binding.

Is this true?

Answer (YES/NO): NO